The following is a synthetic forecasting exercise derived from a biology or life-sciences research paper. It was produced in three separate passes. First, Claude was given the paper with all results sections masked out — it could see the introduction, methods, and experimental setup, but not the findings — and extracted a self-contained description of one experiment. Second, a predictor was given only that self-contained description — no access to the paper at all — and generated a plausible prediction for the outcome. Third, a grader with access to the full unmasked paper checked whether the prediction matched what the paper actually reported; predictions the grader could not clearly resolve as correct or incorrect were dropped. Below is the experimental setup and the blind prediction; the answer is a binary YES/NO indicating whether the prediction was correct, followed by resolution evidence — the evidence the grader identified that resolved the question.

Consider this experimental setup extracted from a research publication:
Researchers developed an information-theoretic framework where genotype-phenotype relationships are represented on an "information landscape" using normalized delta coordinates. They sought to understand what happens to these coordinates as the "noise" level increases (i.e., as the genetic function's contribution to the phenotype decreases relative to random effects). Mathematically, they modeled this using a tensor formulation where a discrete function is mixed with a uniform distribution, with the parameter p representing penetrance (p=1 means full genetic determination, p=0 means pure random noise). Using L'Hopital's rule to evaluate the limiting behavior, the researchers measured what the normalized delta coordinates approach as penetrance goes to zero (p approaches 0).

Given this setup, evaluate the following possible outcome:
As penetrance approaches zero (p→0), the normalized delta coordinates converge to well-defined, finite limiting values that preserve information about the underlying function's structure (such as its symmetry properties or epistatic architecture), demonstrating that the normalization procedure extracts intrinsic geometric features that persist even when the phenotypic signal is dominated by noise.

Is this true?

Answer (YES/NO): NO